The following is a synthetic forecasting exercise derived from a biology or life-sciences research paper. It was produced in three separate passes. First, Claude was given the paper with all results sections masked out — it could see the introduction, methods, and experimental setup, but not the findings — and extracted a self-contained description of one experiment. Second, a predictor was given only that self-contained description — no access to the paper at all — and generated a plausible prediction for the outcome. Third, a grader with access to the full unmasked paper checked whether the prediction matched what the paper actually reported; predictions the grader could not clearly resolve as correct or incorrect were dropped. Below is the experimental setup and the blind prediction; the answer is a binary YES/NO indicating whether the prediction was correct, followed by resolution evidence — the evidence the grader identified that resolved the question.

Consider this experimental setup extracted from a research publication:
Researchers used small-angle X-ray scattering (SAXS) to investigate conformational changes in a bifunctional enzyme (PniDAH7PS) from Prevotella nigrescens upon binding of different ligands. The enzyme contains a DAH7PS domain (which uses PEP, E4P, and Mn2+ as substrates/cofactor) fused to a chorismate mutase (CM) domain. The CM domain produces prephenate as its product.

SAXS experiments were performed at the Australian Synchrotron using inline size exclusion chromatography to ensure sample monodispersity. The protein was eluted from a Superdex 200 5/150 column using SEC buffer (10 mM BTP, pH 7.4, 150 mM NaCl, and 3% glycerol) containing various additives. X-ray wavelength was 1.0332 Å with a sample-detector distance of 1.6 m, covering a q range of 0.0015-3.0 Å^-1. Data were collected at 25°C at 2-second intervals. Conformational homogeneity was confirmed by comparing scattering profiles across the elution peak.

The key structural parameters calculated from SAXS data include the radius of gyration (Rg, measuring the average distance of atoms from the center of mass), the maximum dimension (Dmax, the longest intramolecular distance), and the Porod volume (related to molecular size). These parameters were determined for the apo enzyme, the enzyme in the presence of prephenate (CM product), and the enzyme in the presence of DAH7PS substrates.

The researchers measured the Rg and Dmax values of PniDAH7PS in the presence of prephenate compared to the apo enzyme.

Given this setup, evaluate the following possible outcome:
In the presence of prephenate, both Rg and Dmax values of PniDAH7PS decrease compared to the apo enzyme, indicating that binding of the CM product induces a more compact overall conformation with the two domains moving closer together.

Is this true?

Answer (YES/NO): YES